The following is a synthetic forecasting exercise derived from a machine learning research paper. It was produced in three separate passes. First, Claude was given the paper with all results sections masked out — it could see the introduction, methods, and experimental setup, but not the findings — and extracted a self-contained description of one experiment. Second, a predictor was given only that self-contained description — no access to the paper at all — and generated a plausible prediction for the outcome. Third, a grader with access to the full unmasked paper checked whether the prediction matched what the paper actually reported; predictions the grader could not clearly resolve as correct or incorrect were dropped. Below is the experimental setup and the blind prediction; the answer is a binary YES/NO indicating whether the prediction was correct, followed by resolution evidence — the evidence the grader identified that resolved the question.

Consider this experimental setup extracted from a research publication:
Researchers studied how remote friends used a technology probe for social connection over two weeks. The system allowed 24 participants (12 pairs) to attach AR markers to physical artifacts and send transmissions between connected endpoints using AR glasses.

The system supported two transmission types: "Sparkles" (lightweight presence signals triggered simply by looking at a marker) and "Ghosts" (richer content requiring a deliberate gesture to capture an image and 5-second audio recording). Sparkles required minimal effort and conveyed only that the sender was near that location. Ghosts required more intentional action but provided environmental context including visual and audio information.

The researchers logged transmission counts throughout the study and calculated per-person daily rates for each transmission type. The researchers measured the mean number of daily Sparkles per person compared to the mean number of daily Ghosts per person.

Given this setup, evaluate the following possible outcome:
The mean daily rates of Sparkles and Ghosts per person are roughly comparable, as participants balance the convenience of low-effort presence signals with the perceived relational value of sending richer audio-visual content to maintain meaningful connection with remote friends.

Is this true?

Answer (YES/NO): NO